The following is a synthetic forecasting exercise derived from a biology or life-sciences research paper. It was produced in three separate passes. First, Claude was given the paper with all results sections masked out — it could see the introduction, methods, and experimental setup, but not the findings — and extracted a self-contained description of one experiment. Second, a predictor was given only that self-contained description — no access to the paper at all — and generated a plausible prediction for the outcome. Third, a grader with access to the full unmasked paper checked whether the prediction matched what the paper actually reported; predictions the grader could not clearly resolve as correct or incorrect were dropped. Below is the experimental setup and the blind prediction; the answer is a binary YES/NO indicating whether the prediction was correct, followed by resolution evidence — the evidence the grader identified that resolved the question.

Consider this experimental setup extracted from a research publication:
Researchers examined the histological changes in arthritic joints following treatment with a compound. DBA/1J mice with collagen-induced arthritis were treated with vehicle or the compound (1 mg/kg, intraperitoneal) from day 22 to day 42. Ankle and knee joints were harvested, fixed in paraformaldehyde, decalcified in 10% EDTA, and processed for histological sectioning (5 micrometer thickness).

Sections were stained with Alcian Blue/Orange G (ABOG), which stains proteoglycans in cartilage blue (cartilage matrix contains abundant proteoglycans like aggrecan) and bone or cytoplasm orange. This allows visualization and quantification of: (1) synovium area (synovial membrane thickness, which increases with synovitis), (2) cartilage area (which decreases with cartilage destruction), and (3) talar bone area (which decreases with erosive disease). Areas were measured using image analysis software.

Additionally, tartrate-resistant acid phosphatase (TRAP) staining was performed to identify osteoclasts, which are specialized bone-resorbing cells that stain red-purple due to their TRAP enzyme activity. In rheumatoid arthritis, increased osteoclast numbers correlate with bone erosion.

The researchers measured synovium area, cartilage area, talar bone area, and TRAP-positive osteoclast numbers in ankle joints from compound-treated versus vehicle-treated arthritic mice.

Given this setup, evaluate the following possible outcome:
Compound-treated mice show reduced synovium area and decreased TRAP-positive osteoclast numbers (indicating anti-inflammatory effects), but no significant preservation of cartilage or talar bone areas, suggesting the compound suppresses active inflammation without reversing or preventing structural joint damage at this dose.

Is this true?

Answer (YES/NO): NO